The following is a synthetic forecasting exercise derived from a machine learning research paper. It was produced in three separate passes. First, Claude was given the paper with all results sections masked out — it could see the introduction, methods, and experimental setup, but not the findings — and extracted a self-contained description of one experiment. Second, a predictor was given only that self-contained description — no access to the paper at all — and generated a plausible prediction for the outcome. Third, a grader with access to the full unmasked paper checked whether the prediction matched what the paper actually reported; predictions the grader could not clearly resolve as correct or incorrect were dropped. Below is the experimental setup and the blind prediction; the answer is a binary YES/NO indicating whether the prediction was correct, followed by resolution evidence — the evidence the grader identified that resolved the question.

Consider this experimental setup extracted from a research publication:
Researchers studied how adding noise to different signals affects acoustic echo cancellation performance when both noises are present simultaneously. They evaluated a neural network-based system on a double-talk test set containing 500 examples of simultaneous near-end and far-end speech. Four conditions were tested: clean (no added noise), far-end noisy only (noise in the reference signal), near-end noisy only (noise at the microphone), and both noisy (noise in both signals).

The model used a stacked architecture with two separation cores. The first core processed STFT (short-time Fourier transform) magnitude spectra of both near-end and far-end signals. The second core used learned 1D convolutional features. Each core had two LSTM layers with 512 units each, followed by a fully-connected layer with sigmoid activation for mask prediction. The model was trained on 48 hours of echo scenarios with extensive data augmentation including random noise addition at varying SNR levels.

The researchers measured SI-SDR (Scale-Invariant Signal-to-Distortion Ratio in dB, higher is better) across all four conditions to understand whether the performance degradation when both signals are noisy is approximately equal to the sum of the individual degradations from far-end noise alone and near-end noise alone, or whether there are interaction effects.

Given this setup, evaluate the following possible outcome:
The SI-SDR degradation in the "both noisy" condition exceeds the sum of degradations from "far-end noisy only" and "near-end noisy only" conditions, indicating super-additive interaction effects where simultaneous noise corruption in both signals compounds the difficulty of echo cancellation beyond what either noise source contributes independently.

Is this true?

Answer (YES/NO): YES